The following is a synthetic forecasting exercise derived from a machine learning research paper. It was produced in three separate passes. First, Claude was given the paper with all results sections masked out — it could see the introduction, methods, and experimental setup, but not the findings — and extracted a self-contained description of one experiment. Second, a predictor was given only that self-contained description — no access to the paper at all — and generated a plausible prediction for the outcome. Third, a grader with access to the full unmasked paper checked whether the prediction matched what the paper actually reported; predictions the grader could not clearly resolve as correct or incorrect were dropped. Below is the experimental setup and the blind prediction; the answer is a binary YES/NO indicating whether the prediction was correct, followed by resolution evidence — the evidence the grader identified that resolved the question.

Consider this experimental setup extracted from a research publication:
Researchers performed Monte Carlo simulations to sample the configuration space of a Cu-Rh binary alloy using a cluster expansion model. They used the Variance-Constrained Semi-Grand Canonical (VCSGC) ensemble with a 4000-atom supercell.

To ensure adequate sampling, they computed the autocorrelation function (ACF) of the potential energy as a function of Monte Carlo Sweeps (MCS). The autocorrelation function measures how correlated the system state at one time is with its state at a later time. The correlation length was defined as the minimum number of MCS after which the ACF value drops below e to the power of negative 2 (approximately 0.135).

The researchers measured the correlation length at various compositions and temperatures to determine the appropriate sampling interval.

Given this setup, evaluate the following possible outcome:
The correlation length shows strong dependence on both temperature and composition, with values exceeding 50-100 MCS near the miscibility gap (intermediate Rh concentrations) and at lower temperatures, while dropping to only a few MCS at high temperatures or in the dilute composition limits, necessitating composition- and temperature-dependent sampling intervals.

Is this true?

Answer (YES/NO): NO